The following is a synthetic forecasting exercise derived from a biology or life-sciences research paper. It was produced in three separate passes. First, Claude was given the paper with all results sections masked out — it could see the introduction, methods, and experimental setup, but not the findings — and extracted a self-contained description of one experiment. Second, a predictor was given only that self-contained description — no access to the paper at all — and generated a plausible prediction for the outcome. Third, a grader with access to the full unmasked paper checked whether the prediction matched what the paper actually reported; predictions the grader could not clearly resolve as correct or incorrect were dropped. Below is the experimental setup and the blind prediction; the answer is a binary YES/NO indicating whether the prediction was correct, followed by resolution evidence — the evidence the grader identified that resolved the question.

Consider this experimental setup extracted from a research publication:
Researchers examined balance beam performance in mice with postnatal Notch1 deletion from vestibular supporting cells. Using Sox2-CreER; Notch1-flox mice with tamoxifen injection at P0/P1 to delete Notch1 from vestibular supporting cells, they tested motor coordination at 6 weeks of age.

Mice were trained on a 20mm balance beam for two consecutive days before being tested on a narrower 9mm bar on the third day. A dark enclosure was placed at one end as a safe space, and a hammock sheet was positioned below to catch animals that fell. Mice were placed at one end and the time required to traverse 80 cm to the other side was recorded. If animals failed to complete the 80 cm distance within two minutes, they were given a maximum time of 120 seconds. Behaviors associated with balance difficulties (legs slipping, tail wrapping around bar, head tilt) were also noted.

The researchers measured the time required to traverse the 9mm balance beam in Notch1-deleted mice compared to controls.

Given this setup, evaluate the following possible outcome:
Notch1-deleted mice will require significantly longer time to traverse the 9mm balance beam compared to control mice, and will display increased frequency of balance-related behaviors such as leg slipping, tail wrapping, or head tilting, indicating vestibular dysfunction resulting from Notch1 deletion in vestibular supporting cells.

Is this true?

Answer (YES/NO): YES